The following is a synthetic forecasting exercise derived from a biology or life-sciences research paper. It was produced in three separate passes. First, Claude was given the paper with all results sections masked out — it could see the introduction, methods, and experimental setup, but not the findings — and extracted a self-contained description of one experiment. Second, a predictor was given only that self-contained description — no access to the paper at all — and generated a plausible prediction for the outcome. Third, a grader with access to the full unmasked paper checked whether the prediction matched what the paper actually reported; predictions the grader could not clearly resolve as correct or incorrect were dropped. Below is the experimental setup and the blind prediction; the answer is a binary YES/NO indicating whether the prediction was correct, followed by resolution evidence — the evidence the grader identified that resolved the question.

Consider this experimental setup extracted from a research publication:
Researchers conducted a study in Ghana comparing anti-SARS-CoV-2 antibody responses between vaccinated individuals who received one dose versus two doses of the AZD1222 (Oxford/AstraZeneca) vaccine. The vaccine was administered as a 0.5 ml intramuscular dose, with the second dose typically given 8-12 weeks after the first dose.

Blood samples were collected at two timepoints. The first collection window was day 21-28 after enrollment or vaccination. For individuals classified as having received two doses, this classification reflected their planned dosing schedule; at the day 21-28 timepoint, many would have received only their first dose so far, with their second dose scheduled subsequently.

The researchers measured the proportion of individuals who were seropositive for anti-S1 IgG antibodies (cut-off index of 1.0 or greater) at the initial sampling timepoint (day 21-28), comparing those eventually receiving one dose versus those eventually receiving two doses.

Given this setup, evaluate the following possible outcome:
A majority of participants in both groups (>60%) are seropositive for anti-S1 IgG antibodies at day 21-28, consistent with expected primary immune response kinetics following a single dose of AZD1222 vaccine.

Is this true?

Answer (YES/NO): YES